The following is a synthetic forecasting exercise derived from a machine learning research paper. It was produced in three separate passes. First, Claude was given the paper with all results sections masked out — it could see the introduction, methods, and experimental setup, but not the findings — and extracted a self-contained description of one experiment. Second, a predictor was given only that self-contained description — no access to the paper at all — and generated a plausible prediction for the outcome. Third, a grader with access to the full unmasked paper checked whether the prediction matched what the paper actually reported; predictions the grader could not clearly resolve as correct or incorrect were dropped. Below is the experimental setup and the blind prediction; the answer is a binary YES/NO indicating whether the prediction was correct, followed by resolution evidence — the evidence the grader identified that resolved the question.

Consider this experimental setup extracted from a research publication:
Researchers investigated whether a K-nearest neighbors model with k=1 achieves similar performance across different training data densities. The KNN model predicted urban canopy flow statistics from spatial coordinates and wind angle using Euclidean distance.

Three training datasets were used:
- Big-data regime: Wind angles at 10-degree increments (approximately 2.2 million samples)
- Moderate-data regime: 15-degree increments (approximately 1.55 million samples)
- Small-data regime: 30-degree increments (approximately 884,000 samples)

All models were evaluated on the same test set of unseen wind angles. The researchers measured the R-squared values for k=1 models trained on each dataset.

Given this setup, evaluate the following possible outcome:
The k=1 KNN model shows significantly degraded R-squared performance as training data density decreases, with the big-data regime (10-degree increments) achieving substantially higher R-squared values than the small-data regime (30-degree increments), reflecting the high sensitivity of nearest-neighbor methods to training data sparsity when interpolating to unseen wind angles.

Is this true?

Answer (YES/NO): NO